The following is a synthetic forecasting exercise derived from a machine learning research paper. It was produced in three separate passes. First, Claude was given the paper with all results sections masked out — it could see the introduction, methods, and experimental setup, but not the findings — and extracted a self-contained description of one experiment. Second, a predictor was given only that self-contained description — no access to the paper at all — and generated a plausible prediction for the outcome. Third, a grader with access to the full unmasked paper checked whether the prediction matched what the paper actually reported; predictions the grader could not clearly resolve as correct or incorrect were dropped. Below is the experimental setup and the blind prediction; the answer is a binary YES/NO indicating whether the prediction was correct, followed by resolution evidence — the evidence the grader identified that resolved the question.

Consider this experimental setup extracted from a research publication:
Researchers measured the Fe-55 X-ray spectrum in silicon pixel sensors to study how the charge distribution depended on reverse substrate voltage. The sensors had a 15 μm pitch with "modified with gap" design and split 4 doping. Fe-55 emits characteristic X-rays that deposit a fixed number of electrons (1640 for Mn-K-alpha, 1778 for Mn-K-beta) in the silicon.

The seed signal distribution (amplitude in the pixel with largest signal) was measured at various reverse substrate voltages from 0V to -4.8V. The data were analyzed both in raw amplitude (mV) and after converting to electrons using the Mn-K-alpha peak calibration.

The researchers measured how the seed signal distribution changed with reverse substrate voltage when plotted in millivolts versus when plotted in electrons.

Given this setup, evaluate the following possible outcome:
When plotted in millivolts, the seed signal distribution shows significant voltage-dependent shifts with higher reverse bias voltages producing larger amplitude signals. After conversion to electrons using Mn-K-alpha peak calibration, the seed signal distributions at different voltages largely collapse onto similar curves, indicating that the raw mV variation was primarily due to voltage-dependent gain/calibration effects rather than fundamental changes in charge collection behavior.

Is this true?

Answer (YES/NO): YES